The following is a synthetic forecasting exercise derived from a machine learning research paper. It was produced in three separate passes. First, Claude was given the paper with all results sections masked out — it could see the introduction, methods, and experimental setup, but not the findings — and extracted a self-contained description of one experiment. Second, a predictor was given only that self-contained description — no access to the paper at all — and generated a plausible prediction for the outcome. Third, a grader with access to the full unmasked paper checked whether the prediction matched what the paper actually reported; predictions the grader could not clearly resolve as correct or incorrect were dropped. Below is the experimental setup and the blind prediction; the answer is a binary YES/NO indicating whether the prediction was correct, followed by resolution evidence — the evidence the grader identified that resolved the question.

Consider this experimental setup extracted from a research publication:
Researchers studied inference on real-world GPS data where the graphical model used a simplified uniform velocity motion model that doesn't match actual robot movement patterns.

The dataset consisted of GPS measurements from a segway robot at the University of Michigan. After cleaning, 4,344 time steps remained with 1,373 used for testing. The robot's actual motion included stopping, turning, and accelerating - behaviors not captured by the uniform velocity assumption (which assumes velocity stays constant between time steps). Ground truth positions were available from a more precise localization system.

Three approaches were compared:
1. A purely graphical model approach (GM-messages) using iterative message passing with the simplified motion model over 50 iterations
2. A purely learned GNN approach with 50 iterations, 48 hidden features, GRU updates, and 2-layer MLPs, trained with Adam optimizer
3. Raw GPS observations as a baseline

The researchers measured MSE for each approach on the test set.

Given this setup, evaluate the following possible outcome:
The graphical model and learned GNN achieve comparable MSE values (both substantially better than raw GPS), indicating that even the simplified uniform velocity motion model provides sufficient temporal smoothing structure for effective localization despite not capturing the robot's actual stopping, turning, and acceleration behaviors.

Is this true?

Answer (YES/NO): NO